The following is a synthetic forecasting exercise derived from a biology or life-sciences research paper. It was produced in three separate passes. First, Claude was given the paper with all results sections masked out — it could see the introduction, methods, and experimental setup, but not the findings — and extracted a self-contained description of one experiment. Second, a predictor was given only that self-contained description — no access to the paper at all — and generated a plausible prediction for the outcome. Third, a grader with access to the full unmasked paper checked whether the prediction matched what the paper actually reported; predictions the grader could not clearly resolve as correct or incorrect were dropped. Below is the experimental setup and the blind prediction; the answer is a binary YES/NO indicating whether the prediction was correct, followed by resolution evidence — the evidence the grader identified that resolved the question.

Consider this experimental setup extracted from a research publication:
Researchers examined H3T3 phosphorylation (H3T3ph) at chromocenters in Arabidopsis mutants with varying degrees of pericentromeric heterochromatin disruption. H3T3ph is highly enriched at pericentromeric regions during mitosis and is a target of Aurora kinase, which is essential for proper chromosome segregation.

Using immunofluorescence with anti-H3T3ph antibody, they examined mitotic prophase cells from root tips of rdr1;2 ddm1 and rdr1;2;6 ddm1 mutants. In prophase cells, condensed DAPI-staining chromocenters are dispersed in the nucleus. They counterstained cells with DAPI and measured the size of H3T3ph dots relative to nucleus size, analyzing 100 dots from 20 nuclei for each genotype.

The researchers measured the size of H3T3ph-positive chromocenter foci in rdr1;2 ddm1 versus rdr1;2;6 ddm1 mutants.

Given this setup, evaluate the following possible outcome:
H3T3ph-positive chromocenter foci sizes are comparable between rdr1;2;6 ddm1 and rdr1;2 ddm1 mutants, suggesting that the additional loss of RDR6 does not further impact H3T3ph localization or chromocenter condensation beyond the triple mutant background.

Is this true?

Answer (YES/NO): NO